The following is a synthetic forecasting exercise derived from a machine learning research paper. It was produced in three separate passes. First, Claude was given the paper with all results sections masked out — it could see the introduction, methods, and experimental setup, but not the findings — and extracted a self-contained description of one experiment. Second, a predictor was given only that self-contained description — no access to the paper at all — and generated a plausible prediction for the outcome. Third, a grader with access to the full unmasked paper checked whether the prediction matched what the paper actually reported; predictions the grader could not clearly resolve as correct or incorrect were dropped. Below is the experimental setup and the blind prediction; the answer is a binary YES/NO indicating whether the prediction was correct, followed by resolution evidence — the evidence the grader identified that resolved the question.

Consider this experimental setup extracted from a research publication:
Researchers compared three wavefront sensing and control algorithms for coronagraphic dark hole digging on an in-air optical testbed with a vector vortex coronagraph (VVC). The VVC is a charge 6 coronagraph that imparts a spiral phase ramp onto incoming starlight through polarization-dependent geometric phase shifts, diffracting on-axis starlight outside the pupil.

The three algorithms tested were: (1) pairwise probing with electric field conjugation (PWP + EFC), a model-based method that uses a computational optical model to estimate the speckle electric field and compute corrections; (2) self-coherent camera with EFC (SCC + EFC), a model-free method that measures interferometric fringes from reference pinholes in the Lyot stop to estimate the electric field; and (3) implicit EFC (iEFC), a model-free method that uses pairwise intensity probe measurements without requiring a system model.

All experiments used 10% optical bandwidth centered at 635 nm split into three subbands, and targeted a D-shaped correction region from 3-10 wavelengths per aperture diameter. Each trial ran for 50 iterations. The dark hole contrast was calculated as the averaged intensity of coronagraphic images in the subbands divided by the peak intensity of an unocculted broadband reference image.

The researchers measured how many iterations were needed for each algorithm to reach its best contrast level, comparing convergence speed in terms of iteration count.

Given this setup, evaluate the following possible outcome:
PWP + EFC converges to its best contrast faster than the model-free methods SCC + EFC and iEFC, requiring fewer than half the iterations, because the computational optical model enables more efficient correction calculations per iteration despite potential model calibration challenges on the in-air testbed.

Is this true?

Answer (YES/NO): NO